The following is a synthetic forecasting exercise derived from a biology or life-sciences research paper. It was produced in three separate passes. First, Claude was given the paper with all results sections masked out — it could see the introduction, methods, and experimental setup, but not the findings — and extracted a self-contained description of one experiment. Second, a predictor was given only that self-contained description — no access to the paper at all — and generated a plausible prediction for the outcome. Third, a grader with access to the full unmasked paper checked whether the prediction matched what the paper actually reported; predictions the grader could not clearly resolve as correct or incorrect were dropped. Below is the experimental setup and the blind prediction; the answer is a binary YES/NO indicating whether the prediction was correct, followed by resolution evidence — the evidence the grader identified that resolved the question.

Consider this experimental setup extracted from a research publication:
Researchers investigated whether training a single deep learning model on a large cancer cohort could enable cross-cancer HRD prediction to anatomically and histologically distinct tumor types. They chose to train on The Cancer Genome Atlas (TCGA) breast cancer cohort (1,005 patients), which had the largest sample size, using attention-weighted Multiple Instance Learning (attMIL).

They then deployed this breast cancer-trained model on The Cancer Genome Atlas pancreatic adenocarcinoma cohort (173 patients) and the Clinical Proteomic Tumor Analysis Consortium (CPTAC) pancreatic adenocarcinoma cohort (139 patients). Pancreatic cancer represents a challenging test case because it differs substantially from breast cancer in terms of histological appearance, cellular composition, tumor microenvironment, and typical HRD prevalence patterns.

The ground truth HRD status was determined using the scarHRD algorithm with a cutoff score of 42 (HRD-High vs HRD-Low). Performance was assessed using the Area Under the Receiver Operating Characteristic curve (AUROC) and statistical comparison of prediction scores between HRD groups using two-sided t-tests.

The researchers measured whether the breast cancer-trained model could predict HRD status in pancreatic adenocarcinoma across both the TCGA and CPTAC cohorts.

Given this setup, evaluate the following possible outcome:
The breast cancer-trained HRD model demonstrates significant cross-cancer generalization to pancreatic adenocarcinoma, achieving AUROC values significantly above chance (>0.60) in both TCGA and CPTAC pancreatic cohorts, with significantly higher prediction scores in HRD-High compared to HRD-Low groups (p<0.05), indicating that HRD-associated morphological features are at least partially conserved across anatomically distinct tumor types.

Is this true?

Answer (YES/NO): NO